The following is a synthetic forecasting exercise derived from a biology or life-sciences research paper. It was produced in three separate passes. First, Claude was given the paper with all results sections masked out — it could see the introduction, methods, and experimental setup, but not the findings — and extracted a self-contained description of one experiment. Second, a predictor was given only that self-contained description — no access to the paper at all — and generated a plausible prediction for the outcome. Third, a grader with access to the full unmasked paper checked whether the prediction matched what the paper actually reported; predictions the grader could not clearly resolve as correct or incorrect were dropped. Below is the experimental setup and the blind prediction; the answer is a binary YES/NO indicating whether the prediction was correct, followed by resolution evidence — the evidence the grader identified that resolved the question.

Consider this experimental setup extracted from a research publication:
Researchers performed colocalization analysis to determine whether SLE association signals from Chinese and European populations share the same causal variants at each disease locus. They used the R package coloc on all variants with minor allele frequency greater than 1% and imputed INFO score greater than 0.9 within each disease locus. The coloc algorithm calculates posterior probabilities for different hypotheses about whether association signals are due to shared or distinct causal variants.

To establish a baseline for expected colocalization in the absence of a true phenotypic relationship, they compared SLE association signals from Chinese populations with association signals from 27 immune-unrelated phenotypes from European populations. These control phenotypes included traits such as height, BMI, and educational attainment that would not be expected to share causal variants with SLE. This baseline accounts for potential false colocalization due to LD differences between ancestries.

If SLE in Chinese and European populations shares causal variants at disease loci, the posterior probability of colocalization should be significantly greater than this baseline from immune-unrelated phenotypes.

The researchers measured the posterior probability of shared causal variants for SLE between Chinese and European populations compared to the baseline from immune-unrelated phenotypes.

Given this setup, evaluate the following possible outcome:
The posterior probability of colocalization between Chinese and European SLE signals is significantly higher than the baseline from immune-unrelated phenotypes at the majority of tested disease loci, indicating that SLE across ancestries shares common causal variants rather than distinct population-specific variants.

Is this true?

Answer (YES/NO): YES